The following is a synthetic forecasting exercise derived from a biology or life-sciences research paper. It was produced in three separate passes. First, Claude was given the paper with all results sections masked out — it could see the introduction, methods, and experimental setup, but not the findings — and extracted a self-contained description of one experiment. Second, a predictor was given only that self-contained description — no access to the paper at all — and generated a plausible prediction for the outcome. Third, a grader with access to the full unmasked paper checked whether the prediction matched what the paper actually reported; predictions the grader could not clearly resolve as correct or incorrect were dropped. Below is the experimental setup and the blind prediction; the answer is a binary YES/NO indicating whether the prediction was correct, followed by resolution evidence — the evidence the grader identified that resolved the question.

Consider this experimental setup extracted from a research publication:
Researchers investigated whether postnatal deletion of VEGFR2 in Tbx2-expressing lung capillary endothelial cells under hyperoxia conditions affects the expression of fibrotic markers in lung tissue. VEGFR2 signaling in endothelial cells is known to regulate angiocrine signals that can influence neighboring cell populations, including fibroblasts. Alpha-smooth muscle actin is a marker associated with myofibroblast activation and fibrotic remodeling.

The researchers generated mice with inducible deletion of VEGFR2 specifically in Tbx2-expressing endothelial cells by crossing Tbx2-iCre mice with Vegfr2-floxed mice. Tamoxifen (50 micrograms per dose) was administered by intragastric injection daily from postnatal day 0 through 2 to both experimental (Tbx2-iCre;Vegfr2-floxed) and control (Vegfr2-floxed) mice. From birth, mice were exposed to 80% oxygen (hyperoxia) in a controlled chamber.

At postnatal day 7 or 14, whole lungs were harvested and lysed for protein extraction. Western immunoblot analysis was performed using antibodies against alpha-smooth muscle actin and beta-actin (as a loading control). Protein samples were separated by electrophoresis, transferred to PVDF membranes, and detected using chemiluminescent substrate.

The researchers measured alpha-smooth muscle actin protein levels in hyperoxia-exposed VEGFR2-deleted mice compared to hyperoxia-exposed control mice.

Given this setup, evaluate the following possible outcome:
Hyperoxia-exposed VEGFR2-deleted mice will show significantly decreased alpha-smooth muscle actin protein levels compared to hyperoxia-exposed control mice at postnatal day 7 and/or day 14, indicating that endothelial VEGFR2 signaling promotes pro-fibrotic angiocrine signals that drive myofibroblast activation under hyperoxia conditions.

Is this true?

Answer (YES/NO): NO